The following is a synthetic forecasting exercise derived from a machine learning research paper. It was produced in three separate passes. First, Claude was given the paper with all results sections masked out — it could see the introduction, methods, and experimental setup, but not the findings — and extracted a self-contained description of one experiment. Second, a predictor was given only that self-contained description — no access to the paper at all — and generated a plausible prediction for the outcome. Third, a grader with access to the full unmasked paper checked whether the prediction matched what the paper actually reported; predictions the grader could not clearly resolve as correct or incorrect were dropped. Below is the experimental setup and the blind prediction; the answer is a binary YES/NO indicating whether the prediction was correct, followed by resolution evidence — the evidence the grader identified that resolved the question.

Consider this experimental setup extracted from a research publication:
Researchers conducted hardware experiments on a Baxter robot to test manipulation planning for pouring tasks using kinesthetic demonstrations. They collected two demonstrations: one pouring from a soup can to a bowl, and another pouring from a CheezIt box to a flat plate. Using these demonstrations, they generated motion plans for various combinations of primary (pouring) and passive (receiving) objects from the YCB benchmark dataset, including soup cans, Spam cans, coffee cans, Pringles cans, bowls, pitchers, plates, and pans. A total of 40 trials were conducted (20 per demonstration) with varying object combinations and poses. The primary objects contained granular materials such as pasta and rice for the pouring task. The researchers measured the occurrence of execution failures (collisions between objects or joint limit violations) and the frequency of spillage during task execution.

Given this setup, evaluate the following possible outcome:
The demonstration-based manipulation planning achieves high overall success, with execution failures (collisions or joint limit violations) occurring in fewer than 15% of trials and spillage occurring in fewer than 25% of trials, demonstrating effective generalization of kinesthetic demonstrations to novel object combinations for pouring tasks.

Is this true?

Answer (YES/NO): YES